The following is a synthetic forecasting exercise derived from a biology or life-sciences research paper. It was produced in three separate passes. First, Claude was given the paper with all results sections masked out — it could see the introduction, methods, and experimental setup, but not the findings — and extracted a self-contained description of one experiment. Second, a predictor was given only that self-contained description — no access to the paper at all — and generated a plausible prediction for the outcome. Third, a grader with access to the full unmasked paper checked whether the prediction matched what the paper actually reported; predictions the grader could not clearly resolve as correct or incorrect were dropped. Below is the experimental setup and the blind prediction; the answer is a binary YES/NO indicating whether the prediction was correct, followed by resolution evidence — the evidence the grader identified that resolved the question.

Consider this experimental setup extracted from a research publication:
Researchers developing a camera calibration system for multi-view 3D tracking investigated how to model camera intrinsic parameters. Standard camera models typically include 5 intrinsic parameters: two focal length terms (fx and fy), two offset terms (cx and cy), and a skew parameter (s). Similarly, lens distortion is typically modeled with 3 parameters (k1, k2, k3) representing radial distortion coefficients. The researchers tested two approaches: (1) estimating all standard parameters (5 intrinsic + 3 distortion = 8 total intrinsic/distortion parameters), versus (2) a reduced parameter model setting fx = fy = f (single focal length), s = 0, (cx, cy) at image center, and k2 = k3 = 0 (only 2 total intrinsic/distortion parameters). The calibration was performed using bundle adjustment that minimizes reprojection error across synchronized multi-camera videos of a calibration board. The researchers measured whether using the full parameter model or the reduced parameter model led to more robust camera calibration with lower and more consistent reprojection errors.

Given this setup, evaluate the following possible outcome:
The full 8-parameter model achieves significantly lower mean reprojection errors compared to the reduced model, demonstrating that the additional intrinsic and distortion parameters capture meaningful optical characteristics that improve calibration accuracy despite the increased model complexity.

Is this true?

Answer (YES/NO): NO